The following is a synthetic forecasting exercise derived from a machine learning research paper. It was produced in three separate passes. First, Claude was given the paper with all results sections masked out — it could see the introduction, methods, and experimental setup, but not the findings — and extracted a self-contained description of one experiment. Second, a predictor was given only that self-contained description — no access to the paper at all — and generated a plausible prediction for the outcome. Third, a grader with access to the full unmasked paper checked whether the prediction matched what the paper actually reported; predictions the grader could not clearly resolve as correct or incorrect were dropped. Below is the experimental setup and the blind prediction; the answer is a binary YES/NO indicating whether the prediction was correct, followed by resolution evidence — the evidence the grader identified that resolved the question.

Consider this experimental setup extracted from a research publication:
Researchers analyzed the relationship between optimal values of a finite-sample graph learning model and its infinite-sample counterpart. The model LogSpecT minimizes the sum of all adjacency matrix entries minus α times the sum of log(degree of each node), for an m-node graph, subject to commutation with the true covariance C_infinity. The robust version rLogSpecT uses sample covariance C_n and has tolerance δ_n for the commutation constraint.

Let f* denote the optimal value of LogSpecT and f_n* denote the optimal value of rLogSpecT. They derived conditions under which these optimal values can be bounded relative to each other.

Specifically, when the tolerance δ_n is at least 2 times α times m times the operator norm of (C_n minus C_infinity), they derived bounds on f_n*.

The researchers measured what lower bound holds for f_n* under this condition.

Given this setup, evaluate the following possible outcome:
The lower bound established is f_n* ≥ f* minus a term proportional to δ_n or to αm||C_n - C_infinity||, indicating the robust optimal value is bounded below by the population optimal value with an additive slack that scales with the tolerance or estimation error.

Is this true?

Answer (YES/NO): NO